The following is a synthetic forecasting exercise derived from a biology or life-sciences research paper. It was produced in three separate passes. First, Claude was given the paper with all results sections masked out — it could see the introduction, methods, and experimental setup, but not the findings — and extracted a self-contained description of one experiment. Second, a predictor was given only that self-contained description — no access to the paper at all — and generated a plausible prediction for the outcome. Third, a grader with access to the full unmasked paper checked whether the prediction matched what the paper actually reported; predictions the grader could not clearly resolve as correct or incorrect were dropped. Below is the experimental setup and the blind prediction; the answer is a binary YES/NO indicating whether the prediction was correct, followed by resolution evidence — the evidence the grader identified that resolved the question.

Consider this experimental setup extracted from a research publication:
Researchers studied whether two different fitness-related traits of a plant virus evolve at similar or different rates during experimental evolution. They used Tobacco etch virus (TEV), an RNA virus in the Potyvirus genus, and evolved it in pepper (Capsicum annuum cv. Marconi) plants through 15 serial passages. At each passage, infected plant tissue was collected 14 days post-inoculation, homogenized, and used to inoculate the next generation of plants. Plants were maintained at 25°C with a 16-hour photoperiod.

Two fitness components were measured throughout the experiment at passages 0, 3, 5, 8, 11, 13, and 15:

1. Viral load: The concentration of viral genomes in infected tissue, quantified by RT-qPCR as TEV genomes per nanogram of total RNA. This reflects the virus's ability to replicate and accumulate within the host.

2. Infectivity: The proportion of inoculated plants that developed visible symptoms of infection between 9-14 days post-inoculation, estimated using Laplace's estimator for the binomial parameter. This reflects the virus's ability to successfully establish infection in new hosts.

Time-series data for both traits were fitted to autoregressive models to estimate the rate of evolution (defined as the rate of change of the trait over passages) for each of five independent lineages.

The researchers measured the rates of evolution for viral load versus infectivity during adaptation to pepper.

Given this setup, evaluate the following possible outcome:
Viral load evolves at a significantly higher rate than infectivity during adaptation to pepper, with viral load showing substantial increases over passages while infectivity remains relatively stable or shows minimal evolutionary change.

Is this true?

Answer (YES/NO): NO